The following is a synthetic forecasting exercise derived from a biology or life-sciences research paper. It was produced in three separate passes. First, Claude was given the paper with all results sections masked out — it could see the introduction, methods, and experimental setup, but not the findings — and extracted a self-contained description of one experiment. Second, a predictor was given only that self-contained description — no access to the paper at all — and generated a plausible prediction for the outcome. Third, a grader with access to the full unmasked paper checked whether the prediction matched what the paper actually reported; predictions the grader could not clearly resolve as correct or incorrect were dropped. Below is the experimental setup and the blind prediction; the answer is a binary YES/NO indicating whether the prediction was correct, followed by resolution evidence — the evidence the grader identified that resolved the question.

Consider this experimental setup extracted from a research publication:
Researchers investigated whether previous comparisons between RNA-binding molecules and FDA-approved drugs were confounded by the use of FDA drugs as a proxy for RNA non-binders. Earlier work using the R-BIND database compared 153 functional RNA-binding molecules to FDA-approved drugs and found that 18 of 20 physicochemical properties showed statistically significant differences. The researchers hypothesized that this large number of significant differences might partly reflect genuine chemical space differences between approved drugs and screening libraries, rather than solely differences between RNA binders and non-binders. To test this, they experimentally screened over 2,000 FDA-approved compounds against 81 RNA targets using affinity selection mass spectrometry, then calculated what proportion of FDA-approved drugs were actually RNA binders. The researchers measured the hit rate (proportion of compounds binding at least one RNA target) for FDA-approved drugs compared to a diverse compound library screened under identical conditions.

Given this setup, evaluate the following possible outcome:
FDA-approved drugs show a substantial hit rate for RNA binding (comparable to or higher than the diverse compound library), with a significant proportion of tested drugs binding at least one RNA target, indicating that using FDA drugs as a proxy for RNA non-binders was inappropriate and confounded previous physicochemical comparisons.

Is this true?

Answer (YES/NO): YES